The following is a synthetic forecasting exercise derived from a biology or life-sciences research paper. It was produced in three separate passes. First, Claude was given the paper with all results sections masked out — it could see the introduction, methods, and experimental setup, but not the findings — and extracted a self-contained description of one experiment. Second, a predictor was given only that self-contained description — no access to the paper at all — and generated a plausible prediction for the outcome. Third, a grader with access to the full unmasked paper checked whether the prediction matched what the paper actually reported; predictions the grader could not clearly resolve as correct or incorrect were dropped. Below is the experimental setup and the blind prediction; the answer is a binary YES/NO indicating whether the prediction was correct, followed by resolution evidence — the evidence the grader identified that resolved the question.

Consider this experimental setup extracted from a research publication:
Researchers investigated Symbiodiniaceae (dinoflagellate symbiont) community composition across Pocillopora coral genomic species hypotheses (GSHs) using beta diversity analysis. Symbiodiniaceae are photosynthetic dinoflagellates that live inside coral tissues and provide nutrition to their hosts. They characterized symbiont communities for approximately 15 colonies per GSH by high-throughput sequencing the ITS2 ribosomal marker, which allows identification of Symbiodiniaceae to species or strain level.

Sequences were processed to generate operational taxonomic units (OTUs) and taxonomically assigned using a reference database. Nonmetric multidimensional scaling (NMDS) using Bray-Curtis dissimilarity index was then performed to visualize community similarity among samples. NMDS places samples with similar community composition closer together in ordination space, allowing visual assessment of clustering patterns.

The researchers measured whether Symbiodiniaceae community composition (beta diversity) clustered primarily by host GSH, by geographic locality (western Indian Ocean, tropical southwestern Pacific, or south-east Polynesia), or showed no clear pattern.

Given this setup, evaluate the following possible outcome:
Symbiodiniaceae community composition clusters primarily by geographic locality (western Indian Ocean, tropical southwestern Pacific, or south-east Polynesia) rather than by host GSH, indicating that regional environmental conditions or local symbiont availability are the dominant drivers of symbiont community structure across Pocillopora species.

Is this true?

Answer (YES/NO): NO